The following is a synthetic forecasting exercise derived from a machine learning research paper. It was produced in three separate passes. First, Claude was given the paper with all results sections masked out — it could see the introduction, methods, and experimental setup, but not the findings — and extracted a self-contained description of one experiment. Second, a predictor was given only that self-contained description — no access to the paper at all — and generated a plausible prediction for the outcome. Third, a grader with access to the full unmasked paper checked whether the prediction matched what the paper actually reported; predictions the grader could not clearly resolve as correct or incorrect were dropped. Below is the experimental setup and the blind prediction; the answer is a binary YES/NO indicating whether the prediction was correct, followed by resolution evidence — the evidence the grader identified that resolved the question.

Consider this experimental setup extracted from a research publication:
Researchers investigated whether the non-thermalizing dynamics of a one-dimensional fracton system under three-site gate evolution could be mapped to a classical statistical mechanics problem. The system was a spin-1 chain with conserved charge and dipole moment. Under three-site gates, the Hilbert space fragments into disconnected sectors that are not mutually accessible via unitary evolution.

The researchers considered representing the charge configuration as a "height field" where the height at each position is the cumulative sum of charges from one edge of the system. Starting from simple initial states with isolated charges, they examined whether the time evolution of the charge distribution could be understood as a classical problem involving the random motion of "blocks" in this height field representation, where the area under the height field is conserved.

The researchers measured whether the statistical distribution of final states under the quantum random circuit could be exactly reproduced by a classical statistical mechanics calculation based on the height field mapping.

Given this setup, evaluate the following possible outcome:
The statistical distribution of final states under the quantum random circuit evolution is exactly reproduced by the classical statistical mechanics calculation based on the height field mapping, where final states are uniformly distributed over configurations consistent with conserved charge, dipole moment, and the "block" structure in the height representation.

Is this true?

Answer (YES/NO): YES